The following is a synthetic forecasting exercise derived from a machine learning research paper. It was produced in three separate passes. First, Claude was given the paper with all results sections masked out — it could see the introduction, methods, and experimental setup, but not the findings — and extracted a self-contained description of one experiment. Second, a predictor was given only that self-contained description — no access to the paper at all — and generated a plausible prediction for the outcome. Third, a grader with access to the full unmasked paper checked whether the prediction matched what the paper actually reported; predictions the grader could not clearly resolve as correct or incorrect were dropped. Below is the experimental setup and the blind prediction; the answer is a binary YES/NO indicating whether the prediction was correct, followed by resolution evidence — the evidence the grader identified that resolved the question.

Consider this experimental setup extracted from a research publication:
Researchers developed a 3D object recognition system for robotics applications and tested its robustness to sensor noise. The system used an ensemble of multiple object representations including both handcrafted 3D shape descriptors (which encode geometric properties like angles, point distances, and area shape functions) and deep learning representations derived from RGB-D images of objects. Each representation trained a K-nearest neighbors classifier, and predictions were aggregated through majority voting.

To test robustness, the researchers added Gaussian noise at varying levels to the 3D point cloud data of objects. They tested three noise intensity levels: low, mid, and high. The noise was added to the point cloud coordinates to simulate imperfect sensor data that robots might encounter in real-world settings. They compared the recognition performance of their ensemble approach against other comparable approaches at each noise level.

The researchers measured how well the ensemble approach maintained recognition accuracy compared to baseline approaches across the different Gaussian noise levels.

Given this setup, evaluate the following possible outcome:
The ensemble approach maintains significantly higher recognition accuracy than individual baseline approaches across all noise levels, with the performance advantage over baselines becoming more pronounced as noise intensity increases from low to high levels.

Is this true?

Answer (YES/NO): NO